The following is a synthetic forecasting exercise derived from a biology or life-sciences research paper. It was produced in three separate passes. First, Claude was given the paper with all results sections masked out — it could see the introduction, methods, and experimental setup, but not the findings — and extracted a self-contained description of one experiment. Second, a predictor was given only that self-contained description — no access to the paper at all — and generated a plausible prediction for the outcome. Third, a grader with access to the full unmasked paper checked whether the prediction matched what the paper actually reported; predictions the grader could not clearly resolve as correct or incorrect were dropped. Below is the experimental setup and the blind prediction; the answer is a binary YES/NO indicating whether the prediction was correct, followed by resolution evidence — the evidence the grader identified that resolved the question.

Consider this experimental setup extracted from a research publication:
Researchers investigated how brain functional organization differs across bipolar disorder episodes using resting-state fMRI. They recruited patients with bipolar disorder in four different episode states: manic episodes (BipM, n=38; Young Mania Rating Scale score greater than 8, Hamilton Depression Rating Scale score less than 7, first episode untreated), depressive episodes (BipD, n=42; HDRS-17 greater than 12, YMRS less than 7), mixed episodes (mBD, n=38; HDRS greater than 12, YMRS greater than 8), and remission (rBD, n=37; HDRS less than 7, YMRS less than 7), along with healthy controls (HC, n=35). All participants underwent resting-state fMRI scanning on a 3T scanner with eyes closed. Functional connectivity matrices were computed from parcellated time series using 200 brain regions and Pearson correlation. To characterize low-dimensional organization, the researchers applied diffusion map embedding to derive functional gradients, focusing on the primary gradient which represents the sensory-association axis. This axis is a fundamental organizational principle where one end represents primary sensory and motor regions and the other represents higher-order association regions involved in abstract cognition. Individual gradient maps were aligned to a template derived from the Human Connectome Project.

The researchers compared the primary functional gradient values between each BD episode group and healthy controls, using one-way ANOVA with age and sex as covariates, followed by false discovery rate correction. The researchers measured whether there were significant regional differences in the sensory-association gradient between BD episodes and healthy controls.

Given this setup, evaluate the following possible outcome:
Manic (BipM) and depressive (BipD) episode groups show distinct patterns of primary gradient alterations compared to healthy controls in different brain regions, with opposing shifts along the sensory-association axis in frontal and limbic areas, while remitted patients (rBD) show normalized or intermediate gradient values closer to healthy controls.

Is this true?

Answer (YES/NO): NO